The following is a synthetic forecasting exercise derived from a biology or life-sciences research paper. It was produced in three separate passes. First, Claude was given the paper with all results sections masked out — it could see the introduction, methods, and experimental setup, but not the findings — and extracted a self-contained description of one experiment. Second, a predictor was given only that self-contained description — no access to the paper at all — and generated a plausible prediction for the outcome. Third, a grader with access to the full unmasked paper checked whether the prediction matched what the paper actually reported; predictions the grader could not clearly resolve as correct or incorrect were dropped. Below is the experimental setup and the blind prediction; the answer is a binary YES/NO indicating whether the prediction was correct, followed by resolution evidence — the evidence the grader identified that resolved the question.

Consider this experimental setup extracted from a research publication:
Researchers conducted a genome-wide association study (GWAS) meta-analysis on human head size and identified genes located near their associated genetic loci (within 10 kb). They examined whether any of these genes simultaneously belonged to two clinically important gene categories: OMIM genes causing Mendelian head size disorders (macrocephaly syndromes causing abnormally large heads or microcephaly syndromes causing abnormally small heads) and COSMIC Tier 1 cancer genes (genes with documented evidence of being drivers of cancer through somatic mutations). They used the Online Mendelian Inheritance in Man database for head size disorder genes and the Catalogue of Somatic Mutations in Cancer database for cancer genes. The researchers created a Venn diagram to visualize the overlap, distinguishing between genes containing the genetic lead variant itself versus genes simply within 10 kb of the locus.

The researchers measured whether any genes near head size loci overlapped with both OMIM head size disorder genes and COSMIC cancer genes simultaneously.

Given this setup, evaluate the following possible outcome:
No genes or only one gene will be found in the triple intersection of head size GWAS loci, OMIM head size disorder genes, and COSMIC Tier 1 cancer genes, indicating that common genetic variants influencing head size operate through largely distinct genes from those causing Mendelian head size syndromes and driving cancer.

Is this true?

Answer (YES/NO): NO